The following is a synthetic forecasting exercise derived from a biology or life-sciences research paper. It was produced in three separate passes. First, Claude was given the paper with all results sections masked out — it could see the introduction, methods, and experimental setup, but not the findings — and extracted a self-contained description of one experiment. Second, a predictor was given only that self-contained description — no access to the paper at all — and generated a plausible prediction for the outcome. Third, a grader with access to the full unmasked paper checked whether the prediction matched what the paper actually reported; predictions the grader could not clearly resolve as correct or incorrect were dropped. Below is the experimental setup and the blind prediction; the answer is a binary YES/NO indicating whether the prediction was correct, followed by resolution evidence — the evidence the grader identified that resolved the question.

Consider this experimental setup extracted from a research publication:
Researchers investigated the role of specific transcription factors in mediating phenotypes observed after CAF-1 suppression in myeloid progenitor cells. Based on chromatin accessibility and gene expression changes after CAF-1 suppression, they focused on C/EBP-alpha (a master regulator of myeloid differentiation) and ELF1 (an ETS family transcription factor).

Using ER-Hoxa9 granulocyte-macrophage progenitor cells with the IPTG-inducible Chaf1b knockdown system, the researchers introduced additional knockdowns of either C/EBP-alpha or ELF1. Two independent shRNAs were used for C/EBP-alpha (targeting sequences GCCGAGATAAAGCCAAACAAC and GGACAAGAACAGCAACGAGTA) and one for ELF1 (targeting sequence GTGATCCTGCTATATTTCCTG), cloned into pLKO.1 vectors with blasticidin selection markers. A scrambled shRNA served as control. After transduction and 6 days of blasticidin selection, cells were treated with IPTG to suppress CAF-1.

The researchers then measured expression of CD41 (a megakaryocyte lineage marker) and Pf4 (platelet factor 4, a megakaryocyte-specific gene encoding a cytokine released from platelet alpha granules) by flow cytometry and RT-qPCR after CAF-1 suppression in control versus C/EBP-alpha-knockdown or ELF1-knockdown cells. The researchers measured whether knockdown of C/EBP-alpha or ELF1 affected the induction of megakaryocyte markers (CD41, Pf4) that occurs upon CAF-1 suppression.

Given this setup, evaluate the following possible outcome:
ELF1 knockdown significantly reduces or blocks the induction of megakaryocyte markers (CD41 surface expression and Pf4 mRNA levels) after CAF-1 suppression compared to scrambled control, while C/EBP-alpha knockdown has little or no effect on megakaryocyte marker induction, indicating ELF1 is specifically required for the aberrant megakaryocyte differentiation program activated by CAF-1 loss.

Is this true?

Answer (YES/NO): NO